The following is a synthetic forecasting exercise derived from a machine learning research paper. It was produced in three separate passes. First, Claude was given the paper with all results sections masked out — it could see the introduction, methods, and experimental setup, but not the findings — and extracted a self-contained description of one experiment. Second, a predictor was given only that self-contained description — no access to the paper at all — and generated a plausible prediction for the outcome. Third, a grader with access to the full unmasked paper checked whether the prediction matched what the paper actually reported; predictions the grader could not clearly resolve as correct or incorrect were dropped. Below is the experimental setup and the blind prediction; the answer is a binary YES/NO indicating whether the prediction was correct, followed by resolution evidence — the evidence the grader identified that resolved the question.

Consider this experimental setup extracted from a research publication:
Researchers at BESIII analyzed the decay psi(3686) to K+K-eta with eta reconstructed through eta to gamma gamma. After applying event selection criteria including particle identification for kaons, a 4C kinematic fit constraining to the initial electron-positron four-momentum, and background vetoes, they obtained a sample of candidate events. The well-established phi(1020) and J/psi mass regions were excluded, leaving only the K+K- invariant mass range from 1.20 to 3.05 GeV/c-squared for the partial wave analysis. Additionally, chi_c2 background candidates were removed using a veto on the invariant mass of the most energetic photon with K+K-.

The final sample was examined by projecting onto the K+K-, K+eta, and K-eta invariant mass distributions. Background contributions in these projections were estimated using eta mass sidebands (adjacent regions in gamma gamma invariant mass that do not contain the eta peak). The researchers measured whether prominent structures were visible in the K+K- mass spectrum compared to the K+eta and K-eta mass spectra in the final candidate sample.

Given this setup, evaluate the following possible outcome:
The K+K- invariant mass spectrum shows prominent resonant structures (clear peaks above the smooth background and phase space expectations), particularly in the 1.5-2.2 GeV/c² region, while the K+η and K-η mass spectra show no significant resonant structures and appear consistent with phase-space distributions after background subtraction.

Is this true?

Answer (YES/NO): YES